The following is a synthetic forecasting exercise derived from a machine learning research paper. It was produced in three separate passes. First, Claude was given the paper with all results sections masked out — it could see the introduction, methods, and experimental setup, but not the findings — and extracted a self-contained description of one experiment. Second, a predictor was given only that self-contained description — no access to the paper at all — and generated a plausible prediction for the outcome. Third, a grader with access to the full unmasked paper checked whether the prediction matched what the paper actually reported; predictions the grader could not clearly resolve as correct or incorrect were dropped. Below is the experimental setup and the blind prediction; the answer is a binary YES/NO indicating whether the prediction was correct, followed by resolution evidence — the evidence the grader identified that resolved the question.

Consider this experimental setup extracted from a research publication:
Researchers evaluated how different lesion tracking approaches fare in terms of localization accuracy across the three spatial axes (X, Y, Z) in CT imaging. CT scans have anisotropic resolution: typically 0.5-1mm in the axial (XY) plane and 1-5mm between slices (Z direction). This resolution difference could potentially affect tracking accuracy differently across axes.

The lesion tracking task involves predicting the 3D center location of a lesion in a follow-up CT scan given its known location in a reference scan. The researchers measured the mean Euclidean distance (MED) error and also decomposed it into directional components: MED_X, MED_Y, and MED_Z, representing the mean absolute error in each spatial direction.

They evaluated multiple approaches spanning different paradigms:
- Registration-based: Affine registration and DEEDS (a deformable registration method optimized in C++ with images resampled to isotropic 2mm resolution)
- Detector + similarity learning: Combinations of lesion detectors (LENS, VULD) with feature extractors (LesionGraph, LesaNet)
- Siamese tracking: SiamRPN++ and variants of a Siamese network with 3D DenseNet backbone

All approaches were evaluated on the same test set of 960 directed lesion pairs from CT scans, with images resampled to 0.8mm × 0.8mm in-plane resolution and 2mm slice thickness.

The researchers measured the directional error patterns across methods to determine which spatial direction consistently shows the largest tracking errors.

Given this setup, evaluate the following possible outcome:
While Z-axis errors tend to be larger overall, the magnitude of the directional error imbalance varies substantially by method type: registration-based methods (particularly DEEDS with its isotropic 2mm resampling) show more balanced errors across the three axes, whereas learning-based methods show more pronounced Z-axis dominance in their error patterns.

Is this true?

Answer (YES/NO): NO